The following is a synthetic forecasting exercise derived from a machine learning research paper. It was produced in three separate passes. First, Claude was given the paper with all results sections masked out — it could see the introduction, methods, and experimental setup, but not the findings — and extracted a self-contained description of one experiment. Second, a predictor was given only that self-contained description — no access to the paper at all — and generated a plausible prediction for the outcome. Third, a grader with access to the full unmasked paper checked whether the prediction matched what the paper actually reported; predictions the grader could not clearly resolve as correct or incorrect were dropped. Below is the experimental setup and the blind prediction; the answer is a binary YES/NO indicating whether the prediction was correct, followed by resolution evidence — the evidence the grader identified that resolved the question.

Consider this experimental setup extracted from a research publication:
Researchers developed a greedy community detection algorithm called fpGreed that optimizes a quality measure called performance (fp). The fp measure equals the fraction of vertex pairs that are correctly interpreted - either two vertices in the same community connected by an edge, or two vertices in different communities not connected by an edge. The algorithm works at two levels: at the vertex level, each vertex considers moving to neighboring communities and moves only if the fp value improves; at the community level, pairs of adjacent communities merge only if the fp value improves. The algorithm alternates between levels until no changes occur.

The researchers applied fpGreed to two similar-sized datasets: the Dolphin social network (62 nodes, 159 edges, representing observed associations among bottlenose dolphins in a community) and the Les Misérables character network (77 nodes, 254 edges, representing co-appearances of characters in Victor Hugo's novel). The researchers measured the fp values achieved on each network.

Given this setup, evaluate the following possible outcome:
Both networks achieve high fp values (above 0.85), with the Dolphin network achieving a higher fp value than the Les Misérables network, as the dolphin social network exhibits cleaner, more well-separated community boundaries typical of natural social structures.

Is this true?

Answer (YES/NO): NO